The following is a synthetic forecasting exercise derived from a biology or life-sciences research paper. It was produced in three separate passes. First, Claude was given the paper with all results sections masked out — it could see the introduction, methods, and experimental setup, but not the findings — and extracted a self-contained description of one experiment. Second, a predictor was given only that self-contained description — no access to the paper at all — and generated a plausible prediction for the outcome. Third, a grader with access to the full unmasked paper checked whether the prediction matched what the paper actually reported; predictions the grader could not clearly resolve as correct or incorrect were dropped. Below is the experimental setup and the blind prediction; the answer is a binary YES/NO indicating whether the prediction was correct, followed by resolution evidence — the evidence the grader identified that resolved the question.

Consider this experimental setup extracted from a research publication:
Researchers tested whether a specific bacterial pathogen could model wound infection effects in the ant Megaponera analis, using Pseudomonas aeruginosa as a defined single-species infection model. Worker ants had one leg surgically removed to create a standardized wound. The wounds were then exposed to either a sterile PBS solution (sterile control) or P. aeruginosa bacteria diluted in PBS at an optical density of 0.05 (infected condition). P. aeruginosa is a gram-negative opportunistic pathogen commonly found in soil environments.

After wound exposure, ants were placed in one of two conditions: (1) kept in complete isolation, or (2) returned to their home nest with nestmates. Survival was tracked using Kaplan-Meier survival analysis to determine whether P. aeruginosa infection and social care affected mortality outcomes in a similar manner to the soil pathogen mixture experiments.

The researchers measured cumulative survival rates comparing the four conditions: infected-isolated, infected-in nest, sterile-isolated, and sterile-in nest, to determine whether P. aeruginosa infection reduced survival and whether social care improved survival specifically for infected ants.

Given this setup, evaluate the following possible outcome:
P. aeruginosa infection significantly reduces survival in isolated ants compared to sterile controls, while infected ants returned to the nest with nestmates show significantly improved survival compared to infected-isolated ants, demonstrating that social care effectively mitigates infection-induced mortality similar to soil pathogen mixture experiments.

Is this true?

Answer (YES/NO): YES